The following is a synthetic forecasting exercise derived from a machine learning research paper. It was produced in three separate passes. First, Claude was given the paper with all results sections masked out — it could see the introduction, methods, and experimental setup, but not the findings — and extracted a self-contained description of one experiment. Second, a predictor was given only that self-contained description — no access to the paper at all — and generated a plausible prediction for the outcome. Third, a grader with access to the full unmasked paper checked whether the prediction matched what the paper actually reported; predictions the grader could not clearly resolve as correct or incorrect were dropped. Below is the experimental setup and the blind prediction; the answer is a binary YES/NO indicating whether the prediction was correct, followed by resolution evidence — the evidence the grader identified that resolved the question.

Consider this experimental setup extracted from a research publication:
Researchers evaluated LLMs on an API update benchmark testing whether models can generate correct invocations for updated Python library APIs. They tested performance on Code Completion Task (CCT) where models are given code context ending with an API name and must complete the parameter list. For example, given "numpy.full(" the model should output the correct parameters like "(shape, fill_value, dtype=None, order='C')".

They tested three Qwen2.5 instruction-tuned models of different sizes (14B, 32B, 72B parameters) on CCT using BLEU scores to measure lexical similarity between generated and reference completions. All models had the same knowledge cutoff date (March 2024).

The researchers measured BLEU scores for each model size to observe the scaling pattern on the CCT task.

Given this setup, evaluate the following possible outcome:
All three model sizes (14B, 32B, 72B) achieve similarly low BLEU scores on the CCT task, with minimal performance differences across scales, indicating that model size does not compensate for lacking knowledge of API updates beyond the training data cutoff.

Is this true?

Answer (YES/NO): NO